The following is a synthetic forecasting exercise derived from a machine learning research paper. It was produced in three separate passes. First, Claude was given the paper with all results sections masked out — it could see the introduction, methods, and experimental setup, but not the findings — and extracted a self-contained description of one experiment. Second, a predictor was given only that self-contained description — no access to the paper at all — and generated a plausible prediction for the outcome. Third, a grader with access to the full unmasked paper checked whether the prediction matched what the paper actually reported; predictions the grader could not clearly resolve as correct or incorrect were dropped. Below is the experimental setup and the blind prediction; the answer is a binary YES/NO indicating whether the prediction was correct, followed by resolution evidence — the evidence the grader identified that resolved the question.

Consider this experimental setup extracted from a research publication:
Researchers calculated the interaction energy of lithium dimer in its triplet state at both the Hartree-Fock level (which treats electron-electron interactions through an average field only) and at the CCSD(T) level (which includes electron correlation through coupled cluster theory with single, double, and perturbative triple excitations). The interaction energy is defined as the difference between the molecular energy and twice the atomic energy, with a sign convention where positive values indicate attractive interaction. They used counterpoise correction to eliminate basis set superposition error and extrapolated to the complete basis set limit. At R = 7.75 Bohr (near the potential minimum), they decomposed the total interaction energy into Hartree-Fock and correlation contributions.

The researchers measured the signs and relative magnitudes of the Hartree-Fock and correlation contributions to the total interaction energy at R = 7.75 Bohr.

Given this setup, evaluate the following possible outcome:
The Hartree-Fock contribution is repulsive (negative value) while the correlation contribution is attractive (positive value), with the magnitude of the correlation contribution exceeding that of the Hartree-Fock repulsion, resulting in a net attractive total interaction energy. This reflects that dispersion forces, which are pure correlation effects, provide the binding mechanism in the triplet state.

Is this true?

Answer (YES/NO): YES